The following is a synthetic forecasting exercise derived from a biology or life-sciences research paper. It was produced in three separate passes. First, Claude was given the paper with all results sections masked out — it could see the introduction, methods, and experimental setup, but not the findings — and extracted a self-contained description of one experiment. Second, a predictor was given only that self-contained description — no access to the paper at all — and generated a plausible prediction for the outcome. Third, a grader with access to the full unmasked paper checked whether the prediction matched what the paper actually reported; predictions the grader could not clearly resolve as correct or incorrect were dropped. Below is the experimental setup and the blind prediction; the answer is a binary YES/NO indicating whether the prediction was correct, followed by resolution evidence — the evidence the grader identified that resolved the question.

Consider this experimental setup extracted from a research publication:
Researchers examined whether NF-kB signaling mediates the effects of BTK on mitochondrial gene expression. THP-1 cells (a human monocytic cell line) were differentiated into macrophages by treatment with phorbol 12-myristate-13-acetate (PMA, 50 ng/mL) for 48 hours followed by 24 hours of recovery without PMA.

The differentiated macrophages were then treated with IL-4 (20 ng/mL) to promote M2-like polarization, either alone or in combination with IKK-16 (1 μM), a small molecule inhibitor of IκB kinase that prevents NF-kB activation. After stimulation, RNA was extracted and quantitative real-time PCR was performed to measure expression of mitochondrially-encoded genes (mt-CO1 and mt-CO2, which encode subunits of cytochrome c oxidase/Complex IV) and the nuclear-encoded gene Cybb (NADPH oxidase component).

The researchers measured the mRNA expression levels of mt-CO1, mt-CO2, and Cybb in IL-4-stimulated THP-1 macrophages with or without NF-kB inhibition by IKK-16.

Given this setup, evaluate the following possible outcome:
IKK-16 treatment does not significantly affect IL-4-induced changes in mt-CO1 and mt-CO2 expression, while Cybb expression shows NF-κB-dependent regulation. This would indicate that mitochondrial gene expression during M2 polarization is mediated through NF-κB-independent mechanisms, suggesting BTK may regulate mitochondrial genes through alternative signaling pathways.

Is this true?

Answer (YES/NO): NO